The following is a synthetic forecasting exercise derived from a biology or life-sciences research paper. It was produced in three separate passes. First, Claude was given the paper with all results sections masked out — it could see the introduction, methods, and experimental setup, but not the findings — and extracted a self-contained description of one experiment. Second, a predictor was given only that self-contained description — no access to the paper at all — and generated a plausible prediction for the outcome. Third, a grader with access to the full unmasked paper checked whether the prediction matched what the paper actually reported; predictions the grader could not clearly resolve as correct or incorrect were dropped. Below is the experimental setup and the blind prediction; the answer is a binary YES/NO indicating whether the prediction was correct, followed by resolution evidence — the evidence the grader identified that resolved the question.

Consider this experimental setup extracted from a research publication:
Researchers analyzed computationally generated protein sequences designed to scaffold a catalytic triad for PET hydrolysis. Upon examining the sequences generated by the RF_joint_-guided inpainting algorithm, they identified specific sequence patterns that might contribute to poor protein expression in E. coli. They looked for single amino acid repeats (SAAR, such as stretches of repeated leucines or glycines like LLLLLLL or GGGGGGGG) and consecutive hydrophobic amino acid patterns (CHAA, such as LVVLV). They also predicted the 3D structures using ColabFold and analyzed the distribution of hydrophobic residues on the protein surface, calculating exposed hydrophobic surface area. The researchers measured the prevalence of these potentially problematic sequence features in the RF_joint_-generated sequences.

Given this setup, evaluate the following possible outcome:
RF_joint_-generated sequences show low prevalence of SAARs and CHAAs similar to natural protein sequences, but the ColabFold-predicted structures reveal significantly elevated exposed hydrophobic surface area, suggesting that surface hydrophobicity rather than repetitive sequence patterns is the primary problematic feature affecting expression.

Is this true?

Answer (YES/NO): NO